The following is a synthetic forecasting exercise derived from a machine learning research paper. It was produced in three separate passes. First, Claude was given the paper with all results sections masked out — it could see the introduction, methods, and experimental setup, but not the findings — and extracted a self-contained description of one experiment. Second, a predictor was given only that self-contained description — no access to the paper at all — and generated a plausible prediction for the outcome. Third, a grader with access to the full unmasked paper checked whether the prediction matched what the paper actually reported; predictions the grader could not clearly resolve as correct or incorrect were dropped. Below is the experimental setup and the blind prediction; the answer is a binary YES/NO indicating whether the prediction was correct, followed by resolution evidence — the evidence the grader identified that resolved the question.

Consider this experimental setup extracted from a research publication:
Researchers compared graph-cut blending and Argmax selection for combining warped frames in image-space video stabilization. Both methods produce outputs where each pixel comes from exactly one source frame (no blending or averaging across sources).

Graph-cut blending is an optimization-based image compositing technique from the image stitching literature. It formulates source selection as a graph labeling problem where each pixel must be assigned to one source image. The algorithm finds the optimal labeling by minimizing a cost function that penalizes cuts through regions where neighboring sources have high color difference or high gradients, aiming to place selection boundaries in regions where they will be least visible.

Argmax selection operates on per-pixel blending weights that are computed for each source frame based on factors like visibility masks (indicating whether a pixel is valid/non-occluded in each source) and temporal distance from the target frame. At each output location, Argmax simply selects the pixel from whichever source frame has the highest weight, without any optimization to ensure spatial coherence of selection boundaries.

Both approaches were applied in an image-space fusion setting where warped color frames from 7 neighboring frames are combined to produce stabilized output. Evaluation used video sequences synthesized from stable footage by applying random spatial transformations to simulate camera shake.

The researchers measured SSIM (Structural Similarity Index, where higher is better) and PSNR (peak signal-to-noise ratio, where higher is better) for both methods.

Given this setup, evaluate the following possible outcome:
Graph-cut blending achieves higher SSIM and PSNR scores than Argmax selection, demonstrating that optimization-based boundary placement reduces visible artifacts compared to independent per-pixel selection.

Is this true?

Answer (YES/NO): NO